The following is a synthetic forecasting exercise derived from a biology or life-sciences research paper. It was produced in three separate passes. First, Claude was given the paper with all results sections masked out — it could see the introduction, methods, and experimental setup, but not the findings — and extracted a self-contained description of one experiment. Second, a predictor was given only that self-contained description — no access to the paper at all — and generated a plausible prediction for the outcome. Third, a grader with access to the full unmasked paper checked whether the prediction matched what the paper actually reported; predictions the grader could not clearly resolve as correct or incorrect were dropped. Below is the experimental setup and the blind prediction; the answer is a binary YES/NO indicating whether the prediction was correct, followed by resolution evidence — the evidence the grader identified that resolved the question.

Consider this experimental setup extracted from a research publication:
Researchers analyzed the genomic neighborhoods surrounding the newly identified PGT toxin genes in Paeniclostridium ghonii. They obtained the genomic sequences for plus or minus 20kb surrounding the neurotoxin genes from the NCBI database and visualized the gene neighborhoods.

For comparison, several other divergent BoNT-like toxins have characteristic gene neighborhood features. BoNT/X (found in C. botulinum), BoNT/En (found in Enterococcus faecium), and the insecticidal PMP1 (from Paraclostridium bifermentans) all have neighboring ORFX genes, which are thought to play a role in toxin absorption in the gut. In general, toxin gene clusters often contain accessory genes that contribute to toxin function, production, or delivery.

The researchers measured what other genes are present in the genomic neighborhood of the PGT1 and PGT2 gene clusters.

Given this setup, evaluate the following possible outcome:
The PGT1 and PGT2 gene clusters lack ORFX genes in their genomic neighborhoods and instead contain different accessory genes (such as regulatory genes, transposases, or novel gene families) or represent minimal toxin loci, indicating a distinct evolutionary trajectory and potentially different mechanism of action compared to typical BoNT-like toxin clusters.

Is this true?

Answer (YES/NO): YES